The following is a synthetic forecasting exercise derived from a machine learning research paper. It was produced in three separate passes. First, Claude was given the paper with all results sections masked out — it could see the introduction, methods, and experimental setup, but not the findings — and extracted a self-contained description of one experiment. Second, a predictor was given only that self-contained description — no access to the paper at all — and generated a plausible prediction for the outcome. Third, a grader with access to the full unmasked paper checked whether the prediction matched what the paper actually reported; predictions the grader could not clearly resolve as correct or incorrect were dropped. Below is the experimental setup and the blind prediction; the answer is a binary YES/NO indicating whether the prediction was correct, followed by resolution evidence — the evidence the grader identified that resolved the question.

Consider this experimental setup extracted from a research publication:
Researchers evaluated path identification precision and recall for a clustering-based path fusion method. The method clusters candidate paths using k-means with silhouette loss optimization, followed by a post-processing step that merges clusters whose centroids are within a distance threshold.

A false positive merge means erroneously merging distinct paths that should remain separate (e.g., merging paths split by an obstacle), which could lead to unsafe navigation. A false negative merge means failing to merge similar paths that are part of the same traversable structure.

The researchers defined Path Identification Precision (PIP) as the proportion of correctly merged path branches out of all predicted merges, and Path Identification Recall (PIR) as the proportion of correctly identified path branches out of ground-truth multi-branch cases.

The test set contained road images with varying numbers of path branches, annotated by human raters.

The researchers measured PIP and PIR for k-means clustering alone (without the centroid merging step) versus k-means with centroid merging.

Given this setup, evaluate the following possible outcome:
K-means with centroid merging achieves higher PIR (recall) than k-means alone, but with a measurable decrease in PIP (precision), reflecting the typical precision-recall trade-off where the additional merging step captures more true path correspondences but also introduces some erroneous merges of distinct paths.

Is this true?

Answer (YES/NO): NO